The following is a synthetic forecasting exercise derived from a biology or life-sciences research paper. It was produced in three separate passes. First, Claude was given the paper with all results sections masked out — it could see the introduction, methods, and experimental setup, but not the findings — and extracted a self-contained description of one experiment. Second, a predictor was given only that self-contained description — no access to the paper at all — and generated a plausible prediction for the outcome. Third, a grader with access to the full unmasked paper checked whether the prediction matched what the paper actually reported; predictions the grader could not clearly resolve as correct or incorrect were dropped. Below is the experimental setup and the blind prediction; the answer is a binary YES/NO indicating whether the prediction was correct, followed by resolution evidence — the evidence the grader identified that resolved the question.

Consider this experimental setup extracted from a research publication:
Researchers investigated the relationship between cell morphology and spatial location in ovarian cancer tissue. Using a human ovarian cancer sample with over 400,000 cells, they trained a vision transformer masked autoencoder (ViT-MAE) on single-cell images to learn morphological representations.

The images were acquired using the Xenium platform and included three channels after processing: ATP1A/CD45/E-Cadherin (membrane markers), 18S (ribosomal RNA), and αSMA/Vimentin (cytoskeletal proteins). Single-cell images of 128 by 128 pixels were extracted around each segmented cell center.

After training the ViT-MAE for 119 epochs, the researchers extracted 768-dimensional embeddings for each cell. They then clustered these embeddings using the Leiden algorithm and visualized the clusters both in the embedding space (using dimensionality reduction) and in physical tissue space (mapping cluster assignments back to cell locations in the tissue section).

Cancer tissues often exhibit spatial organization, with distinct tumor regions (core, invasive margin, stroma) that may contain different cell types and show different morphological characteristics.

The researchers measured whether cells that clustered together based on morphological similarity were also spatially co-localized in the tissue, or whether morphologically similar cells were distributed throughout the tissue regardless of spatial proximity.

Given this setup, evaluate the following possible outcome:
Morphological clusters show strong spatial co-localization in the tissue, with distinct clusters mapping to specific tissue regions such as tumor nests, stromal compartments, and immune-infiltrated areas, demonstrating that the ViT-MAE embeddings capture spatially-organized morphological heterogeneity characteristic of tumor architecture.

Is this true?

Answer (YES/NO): YES